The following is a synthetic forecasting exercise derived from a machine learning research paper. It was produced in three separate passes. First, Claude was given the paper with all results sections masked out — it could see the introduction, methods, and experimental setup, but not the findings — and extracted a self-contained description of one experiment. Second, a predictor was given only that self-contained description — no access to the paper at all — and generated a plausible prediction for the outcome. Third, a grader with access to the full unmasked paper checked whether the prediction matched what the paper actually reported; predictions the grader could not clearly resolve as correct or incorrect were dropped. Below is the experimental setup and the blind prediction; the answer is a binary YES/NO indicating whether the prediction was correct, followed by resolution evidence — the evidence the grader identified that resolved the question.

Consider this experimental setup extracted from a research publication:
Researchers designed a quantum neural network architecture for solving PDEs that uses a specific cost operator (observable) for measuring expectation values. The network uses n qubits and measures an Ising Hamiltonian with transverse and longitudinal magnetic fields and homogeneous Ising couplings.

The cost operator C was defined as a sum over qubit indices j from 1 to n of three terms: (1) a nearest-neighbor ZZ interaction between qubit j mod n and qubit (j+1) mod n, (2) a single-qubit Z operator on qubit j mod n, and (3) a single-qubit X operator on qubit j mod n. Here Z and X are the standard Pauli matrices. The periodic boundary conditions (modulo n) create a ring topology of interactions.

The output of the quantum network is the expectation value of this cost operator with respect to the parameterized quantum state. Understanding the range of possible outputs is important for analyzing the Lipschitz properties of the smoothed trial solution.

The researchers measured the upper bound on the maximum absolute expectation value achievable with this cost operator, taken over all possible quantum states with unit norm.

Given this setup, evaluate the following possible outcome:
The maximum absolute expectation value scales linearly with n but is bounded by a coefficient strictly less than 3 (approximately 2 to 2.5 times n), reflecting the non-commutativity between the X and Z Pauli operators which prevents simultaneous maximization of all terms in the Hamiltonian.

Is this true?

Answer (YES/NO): NO